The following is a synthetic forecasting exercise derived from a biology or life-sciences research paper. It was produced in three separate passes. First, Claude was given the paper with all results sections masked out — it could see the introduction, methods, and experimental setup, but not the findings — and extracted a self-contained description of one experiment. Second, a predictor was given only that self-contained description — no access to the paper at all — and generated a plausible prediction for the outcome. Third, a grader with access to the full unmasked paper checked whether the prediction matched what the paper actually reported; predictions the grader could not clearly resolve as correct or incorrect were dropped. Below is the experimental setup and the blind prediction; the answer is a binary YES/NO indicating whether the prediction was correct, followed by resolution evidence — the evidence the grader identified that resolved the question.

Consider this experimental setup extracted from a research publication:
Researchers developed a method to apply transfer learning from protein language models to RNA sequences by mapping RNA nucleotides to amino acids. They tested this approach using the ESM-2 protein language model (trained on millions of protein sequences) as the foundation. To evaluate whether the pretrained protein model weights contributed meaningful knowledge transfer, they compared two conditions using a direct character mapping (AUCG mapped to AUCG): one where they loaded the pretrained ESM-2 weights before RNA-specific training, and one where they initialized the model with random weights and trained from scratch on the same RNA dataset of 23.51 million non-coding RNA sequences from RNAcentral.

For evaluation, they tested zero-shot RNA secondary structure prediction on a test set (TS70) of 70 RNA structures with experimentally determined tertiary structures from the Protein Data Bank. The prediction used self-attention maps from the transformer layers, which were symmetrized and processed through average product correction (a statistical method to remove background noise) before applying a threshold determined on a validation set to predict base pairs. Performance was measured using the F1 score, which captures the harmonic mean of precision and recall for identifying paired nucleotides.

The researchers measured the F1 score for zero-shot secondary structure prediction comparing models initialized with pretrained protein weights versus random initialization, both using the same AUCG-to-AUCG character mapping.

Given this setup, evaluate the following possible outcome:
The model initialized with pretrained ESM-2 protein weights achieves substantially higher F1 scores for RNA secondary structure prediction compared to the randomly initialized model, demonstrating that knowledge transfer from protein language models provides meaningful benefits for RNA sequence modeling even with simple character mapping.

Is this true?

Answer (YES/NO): YES